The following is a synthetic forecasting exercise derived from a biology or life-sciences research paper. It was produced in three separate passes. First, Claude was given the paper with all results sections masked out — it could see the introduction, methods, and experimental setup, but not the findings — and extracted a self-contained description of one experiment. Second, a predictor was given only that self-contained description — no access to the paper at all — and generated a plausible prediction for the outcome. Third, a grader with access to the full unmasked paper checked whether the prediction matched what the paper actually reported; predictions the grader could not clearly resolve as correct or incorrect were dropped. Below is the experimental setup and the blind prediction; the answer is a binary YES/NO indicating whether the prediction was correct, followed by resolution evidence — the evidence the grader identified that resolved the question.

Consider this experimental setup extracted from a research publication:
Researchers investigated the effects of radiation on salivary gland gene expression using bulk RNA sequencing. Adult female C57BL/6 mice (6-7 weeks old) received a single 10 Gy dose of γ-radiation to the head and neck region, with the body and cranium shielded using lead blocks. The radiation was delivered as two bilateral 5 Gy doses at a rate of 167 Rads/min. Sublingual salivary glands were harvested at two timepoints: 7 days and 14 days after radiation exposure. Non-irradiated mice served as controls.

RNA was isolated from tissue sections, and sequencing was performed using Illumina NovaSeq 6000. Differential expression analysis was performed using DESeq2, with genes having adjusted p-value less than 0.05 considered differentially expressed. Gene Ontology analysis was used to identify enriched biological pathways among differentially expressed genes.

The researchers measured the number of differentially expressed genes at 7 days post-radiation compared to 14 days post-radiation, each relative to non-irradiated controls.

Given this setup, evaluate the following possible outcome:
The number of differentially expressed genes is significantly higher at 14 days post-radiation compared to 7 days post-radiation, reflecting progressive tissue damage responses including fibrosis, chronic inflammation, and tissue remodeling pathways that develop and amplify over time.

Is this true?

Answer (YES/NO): NO